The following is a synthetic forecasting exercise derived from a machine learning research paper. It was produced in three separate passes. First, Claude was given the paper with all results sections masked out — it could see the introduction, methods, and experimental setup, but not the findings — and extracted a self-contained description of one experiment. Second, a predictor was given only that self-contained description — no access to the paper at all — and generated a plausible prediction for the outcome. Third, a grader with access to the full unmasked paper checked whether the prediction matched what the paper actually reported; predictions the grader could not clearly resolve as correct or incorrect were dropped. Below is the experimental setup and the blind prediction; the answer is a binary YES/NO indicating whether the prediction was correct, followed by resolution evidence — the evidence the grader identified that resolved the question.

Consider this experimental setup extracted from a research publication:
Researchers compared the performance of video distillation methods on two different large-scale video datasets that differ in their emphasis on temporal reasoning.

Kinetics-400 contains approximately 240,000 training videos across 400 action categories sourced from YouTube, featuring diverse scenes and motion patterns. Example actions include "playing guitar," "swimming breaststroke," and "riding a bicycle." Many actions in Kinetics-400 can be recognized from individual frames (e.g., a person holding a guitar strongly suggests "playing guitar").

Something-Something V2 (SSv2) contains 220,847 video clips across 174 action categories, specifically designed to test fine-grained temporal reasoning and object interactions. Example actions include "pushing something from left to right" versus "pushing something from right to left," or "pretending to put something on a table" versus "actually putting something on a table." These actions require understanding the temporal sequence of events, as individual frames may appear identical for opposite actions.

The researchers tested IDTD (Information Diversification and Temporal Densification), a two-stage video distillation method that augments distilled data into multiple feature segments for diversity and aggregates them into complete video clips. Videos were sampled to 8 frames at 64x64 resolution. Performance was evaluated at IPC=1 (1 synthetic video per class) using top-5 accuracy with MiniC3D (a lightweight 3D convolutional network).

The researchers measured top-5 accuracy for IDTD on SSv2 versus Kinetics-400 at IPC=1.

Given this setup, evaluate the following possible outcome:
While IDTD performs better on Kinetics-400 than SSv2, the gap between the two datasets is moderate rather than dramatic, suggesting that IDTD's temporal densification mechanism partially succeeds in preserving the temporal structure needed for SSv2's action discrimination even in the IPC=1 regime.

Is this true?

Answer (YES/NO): NO